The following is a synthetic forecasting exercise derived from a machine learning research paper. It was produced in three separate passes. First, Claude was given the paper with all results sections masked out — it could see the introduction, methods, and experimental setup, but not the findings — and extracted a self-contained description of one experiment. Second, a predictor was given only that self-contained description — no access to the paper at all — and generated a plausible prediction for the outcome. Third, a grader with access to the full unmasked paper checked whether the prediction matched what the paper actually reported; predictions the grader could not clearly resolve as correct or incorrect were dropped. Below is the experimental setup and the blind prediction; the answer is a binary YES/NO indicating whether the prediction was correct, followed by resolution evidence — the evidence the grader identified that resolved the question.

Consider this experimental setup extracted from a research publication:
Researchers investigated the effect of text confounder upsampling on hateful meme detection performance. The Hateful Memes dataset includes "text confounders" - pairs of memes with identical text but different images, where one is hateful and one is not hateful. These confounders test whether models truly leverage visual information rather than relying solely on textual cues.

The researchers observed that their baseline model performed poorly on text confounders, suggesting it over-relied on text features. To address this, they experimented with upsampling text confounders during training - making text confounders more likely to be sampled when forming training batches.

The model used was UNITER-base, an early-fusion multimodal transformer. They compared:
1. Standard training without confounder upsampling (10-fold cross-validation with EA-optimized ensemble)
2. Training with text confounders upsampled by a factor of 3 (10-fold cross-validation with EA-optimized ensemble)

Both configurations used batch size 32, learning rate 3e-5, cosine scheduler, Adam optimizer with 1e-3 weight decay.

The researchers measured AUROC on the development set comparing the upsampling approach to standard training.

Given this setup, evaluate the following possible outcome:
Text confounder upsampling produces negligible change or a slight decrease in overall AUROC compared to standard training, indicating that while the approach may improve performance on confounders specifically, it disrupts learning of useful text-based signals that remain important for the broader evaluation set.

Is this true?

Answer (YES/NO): YES